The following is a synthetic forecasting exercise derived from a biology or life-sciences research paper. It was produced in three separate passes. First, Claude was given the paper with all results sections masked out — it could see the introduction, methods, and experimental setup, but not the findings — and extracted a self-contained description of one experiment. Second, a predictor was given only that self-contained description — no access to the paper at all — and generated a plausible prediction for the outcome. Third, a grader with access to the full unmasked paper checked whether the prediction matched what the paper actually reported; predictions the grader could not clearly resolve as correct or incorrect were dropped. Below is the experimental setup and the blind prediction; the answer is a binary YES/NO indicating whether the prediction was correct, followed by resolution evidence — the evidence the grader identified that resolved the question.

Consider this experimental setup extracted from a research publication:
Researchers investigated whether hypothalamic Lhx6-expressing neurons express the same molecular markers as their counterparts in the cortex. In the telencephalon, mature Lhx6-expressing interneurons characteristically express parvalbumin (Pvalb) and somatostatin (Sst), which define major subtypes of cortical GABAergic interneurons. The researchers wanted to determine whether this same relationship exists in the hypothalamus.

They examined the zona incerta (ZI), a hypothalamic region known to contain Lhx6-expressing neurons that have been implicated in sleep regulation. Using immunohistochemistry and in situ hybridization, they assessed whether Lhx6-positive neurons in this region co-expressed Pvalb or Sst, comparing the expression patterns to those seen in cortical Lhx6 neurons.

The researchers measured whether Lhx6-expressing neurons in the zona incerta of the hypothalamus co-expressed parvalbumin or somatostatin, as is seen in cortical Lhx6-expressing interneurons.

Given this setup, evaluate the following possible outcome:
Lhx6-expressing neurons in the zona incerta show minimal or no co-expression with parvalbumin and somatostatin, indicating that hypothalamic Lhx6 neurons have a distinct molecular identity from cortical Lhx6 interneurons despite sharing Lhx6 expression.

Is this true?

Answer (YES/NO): YES